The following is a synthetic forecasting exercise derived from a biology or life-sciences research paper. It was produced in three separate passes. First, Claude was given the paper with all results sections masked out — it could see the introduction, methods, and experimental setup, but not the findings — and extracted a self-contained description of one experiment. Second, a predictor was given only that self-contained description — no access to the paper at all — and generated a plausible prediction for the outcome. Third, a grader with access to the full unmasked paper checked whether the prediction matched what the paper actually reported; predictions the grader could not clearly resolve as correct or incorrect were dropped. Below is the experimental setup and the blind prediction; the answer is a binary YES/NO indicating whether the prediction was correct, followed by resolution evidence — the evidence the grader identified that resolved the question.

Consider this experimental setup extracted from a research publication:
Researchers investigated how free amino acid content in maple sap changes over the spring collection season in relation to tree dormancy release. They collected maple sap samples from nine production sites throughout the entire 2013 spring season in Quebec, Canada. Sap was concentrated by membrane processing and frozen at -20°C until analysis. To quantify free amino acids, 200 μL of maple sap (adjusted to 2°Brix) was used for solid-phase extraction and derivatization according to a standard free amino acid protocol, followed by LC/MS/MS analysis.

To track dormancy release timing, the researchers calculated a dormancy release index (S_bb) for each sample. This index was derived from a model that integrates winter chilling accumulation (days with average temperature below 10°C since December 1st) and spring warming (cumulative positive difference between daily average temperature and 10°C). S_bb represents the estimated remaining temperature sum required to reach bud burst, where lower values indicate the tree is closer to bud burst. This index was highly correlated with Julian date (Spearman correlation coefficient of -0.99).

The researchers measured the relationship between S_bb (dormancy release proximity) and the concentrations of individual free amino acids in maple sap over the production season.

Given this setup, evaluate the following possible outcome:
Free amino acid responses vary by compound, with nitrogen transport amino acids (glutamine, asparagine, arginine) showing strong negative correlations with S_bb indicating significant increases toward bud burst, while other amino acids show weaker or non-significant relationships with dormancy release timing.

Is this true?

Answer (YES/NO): NO